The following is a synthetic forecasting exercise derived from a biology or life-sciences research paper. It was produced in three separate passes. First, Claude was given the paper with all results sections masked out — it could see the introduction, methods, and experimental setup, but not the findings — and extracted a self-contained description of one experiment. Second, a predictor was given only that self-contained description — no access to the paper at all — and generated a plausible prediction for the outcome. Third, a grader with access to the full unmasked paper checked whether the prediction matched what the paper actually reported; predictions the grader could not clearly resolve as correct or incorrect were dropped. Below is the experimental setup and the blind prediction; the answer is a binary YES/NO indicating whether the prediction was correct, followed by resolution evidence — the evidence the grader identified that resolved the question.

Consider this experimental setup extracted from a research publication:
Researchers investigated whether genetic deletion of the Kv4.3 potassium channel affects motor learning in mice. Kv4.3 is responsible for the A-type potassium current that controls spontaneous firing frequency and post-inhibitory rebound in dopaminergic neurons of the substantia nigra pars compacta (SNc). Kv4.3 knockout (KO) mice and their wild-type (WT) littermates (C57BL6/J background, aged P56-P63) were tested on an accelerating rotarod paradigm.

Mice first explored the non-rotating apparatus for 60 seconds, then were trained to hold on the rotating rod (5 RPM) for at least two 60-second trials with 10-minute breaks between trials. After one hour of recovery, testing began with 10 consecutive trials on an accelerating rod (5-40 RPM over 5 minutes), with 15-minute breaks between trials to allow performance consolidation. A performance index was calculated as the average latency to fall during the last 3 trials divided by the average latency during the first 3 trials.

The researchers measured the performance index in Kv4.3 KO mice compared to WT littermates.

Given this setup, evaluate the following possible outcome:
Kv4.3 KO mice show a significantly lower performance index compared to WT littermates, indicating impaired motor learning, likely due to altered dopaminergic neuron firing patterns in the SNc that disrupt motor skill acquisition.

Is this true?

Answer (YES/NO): YES